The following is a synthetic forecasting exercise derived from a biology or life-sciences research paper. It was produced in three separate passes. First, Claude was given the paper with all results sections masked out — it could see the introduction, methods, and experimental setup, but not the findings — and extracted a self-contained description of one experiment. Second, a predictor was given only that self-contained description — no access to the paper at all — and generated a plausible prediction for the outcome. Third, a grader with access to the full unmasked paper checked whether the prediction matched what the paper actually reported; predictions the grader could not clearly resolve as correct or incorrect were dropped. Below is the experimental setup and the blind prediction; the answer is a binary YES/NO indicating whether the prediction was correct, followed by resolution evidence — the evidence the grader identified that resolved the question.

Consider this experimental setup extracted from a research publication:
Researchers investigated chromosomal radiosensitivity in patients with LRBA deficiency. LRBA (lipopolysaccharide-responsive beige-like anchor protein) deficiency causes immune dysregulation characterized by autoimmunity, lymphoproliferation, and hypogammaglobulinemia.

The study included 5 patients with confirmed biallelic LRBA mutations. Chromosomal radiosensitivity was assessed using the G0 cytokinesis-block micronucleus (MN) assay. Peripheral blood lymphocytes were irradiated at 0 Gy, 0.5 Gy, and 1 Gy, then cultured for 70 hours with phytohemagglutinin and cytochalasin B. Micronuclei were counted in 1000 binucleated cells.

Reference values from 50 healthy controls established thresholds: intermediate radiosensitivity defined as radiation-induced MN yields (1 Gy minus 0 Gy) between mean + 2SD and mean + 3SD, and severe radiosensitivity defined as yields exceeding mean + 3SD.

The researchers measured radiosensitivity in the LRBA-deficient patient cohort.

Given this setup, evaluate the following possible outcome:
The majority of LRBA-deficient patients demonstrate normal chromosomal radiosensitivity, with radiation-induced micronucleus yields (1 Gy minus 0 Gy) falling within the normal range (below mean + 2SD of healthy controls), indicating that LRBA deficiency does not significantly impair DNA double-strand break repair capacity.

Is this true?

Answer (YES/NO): YES